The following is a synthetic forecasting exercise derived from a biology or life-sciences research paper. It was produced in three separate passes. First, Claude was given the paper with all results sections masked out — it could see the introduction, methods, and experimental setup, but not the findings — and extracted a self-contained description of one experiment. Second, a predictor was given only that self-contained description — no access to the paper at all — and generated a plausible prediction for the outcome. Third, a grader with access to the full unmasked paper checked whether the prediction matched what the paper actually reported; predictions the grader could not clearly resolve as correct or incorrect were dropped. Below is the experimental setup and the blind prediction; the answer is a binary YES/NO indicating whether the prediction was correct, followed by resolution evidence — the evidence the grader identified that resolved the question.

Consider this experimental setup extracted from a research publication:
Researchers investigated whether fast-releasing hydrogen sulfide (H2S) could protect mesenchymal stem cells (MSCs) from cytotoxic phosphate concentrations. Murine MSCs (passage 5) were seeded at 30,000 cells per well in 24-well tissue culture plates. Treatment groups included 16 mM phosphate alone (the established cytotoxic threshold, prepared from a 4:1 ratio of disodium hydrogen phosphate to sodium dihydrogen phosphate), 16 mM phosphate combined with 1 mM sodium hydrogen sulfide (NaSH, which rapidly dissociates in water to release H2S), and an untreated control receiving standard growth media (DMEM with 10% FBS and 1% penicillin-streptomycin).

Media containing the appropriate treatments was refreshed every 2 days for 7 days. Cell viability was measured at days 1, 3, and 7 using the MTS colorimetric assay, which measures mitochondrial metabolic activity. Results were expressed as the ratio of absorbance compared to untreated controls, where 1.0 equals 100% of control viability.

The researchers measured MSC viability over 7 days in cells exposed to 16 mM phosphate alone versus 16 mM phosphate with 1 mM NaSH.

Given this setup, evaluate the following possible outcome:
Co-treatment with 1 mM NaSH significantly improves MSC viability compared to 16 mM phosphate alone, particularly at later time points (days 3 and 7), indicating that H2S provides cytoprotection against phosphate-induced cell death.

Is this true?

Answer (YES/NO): YES